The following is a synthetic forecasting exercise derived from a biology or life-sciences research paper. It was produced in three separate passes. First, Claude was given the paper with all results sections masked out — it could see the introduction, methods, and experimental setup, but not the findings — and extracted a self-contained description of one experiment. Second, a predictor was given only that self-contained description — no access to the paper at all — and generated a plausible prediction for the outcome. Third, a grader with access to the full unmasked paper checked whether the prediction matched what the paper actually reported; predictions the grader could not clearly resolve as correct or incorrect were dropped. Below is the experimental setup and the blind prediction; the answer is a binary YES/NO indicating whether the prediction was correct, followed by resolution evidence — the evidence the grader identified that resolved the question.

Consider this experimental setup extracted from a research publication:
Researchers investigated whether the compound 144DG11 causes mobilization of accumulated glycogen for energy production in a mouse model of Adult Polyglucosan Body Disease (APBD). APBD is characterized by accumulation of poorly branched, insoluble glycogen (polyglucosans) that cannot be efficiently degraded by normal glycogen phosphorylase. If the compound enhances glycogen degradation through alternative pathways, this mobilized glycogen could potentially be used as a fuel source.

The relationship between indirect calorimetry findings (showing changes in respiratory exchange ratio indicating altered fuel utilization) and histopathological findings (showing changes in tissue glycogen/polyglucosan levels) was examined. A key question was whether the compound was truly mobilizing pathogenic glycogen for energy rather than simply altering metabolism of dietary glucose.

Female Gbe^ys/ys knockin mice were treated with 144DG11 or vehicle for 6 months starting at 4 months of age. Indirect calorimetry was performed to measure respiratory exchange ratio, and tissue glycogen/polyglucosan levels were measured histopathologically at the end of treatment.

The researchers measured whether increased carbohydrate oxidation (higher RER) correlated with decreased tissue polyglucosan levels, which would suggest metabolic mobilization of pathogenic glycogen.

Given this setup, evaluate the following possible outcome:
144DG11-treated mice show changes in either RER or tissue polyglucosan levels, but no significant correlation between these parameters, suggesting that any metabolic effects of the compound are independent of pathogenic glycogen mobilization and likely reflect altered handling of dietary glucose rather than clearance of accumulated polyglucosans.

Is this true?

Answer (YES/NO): NO